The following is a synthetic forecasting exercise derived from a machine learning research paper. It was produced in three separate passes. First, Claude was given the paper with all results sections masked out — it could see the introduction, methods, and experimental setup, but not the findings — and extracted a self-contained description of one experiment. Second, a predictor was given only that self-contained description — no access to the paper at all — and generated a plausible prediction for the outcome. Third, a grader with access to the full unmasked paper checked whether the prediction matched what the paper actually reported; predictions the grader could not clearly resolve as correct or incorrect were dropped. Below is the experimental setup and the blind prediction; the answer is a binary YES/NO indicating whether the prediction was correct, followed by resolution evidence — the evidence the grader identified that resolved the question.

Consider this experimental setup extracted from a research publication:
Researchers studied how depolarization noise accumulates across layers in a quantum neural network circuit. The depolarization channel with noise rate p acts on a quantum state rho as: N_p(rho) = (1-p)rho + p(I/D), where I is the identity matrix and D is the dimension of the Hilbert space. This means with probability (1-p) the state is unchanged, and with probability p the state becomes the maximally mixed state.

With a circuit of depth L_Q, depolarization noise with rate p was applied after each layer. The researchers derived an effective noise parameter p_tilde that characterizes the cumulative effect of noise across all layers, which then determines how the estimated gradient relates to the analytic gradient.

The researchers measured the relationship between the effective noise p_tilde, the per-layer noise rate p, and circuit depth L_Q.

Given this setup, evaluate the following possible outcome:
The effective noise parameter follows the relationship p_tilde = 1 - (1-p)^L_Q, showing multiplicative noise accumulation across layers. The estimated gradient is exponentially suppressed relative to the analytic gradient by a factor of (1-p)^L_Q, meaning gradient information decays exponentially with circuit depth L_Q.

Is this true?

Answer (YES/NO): NO